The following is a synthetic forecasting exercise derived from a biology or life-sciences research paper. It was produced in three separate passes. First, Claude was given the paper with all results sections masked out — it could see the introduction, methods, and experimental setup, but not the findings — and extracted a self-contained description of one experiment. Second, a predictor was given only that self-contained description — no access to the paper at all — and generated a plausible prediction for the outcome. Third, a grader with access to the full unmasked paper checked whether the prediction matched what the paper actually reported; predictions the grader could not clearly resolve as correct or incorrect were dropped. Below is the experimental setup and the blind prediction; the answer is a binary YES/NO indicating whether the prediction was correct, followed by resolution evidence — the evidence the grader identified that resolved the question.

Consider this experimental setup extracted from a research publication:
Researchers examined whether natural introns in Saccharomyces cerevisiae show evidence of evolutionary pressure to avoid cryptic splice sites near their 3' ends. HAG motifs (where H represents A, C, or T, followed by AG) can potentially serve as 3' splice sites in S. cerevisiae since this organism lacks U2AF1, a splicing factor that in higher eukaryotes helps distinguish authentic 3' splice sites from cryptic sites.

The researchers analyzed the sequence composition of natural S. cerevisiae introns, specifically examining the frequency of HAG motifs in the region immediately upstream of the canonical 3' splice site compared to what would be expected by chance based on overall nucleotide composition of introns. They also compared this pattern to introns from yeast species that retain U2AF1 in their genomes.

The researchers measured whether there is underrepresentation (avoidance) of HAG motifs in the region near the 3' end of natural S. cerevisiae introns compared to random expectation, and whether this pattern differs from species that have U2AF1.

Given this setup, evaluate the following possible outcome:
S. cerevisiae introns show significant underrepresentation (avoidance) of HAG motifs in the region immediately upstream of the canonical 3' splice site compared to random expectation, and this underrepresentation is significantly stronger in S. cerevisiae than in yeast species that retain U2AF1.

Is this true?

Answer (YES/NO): YES